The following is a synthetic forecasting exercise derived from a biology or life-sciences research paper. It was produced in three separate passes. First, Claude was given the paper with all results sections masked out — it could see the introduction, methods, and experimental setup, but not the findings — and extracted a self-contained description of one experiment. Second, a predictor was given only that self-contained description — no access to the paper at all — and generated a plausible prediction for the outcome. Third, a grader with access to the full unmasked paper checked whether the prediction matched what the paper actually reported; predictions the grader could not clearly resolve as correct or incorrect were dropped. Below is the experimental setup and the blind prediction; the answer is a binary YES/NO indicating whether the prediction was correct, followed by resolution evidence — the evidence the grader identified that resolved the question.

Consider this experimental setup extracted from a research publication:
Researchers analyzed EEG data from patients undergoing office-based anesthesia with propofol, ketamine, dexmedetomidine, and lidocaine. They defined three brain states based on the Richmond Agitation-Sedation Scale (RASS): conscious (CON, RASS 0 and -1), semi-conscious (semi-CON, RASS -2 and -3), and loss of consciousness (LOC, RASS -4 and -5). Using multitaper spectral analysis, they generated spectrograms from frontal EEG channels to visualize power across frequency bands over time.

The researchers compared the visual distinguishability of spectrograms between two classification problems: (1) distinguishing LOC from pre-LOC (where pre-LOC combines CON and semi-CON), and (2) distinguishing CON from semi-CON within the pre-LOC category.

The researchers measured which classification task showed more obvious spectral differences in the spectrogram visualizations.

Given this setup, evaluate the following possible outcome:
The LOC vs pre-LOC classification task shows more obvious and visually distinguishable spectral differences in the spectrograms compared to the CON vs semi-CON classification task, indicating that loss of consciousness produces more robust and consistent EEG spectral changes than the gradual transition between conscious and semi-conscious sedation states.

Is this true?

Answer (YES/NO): YES